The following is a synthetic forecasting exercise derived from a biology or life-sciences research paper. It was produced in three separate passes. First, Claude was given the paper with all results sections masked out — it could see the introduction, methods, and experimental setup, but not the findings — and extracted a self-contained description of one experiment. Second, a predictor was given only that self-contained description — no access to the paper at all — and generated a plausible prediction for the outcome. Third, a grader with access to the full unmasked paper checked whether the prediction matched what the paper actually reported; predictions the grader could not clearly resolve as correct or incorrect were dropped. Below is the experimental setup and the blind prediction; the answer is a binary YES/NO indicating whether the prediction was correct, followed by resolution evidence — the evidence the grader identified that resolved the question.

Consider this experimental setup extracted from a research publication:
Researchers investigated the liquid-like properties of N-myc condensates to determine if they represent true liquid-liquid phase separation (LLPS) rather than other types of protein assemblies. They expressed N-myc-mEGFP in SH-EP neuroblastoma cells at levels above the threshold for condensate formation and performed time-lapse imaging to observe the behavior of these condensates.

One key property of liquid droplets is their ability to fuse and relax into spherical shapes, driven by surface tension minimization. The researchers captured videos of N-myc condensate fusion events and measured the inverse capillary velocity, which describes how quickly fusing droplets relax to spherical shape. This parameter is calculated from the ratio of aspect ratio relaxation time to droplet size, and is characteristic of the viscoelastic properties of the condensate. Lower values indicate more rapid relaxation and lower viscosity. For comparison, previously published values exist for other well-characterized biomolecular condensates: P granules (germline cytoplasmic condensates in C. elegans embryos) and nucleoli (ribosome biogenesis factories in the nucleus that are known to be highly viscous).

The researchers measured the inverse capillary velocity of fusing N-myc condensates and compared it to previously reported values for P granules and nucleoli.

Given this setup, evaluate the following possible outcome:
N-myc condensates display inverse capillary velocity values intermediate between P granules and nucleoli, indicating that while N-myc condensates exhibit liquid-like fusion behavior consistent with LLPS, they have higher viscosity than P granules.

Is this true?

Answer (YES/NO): NO